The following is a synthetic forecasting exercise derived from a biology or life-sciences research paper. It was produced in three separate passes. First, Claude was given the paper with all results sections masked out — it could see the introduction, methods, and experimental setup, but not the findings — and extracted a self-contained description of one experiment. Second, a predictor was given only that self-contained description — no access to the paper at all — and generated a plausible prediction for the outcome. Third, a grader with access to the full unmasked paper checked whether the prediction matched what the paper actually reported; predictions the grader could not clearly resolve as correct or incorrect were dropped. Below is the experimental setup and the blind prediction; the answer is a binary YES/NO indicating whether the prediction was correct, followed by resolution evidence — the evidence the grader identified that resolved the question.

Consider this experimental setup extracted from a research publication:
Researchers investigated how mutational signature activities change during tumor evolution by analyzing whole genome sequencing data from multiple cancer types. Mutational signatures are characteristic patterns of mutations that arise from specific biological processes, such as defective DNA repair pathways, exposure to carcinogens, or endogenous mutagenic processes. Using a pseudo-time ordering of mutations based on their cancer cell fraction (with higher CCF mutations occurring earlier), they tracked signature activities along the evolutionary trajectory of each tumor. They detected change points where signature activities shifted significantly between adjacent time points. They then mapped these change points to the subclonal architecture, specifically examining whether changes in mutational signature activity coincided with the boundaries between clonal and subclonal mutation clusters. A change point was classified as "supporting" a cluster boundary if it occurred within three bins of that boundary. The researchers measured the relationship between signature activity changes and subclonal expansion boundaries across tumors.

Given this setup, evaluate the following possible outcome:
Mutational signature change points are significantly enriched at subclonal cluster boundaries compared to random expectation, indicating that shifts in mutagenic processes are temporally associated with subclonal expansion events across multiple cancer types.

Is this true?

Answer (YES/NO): YES